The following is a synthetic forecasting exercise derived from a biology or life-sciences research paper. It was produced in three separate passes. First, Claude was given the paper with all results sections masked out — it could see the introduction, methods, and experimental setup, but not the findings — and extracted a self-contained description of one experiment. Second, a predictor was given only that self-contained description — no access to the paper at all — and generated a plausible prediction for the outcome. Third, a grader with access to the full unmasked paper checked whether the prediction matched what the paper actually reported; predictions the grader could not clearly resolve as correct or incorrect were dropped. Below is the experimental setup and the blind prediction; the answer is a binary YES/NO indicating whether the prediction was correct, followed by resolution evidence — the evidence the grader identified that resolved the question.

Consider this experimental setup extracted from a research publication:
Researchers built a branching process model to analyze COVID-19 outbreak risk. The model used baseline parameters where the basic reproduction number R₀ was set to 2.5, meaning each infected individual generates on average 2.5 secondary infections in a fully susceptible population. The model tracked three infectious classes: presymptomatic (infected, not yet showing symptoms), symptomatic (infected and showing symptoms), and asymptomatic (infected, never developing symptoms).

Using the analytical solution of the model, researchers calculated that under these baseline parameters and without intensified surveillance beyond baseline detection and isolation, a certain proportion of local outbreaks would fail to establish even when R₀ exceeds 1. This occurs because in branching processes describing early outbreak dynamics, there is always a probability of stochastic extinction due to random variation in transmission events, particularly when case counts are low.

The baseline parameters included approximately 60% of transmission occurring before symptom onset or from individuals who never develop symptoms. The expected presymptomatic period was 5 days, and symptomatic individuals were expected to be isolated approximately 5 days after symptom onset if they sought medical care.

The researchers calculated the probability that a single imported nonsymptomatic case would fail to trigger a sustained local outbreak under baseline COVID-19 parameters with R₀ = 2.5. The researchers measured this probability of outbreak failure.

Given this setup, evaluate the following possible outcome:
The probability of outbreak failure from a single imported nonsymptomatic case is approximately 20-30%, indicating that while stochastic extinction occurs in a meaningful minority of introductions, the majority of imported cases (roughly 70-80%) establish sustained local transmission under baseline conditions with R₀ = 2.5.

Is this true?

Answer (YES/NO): YES